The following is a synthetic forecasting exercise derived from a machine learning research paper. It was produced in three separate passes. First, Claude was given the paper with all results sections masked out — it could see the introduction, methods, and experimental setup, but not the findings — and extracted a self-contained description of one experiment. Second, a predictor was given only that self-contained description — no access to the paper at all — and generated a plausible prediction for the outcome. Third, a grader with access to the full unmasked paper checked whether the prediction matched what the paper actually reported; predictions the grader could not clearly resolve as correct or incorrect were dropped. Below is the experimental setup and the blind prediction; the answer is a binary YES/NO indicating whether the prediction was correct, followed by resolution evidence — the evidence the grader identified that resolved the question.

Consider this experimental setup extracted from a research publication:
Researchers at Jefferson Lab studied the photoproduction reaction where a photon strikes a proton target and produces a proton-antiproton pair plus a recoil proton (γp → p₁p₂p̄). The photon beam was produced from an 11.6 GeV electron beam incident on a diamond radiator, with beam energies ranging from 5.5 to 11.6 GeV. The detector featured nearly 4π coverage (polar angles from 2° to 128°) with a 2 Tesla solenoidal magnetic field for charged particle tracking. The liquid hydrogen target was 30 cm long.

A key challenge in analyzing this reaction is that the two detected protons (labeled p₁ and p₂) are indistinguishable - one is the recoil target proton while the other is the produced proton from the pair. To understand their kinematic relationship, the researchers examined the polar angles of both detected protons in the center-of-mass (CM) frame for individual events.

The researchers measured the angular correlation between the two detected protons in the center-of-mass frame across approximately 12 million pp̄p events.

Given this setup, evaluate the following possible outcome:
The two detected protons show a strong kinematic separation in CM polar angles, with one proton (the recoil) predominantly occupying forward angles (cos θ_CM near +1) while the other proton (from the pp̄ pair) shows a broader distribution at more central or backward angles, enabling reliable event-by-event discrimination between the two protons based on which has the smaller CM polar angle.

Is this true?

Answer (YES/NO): NO